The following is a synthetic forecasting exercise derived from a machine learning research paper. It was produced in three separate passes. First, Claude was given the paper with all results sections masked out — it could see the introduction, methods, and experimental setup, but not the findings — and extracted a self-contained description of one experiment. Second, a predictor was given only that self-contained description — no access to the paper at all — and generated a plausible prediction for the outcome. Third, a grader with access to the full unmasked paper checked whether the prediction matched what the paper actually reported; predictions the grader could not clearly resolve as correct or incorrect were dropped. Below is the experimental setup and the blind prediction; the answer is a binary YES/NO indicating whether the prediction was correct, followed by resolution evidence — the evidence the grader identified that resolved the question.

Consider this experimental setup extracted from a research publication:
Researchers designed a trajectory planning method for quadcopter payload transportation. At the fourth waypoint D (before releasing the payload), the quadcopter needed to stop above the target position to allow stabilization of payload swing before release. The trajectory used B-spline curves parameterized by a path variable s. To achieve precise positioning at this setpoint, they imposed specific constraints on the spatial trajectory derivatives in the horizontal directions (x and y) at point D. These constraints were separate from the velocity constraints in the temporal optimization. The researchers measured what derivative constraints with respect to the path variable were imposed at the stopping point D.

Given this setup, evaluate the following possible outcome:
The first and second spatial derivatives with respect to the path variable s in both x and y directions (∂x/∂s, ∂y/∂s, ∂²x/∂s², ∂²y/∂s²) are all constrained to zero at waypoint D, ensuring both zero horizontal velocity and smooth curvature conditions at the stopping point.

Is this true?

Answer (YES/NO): YES